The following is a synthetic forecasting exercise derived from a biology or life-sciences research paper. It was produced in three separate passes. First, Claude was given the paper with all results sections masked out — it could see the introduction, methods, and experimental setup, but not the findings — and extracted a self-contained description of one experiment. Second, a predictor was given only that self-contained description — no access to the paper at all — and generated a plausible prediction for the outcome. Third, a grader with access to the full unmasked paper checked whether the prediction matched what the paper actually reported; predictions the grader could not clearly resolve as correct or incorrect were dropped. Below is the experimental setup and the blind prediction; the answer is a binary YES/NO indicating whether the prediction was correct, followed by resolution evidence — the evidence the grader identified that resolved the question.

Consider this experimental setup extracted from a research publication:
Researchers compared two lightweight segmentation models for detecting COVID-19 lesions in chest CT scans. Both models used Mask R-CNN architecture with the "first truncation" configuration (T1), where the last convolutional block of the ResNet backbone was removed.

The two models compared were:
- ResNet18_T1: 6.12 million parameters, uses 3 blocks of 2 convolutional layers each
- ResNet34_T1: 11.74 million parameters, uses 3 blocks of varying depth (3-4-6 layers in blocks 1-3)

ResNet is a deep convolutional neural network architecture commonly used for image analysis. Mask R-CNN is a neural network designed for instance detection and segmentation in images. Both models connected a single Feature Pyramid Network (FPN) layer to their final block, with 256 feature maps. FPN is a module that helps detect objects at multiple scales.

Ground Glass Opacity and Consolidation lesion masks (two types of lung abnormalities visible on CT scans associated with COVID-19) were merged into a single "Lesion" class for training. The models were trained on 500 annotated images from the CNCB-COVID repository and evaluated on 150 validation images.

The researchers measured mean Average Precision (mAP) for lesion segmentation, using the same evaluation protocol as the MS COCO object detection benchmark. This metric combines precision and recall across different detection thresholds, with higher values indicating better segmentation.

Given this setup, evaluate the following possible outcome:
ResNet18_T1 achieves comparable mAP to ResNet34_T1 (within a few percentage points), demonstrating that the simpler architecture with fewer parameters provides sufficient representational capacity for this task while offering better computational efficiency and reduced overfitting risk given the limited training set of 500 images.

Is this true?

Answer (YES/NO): NO